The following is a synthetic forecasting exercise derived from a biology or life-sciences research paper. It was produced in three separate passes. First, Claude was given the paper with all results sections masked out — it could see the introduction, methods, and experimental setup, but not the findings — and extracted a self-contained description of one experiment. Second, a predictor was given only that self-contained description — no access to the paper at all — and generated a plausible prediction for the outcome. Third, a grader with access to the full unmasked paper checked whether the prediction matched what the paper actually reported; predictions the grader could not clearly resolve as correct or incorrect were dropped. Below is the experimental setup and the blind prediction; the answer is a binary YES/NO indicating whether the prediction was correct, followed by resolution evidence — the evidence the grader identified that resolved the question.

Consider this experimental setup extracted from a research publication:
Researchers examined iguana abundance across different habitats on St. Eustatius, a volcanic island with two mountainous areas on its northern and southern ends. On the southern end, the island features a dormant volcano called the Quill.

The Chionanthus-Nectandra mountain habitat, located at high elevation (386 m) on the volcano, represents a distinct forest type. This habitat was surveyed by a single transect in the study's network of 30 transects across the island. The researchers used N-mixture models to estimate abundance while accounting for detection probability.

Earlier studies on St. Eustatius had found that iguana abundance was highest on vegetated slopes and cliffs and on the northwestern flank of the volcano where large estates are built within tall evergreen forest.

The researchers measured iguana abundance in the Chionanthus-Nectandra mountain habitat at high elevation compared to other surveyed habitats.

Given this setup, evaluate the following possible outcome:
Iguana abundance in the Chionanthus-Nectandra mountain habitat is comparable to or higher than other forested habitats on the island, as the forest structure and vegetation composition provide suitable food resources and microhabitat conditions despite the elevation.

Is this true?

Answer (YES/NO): YES